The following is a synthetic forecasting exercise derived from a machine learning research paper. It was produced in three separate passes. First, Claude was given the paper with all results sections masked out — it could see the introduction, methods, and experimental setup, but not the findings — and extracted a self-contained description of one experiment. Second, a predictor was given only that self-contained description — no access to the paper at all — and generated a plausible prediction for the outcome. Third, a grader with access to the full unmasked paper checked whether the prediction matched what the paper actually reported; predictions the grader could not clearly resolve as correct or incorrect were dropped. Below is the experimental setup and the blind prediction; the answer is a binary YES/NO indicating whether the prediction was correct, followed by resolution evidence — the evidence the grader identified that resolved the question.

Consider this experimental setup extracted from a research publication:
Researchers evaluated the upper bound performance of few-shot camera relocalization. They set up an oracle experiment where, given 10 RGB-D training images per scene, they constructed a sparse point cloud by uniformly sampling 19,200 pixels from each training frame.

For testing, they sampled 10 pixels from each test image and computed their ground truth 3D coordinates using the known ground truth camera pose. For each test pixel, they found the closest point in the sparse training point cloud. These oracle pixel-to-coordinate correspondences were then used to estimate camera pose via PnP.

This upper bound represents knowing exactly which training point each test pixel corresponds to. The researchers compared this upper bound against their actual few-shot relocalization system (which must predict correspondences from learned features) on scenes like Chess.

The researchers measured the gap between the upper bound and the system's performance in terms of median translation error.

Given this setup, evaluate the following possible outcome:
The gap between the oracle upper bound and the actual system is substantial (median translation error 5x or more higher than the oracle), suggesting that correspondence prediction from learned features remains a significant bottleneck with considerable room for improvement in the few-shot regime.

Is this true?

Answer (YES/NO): YES